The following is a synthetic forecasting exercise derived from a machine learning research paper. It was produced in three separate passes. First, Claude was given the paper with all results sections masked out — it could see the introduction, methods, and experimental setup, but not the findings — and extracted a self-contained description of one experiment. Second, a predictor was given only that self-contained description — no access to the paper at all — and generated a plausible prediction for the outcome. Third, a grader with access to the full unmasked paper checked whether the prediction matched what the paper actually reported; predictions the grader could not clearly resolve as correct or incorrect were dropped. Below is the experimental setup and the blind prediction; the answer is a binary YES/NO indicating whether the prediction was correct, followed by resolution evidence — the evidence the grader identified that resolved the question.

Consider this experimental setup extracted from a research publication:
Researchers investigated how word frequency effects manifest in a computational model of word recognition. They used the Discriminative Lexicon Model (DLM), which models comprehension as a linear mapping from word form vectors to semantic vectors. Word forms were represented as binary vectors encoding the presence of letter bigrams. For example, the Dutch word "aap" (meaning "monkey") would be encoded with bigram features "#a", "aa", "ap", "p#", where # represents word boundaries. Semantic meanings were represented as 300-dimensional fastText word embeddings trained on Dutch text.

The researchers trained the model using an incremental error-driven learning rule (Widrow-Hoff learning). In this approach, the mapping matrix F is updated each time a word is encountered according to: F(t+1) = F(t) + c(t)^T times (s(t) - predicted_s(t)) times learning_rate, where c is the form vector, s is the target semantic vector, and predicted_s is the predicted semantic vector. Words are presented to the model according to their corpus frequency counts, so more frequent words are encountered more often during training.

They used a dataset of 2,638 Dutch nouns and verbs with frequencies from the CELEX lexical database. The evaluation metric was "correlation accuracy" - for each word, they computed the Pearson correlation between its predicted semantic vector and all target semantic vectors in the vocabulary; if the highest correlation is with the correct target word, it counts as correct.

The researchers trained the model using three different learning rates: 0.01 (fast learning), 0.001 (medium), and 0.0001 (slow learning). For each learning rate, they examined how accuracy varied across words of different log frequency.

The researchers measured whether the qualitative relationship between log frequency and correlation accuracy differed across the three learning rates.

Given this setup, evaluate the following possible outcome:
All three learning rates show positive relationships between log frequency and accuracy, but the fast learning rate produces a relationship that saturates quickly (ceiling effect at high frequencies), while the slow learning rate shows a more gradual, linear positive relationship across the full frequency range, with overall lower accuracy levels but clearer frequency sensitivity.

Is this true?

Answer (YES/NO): NO